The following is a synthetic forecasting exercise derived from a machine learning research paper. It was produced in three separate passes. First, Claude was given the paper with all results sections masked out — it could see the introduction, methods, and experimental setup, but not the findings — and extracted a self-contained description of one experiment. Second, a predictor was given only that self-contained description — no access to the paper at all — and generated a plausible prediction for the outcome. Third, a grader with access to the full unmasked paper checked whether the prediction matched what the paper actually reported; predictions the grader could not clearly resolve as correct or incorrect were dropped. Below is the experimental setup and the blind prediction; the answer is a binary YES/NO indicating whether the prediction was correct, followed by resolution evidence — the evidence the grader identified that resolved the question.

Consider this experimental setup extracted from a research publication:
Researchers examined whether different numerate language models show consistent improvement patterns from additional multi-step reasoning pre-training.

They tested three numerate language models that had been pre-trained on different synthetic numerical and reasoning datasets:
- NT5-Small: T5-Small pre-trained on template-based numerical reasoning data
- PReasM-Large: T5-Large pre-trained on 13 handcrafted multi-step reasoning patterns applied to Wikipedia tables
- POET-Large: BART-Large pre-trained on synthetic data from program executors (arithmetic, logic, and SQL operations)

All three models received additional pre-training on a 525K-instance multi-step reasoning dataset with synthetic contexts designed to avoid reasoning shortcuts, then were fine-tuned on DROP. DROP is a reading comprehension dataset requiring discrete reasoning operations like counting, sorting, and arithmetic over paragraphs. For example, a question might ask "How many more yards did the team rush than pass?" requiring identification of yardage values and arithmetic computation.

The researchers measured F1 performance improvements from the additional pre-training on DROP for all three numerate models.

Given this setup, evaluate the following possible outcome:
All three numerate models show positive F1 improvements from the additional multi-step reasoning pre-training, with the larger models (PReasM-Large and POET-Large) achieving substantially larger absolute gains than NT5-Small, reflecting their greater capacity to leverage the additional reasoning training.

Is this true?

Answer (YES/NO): NO